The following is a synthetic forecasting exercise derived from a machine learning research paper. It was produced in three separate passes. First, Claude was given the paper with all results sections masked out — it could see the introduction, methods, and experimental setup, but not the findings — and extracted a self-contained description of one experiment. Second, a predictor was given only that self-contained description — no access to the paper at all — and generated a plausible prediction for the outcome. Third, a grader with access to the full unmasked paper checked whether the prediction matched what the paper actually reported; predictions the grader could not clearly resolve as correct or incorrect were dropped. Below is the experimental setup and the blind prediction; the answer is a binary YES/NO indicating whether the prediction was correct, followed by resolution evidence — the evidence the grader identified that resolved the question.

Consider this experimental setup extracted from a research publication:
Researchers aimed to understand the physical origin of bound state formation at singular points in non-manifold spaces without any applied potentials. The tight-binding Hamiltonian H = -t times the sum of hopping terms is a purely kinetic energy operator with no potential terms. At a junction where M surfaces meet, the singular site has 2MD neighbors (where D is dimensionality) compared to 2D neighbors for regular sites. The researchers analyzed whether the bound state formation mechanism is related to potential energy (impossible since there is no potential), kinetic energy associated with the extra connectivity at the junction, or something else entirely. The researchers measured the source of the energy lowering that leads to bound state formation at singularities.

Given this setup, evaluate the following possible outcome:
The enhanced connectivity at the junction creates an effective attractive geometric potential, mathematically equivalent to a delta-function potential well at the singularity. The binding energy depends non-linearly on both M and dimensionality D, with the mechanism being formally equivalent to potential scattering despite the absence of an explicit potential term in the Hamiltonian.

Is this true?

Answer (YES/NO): NO